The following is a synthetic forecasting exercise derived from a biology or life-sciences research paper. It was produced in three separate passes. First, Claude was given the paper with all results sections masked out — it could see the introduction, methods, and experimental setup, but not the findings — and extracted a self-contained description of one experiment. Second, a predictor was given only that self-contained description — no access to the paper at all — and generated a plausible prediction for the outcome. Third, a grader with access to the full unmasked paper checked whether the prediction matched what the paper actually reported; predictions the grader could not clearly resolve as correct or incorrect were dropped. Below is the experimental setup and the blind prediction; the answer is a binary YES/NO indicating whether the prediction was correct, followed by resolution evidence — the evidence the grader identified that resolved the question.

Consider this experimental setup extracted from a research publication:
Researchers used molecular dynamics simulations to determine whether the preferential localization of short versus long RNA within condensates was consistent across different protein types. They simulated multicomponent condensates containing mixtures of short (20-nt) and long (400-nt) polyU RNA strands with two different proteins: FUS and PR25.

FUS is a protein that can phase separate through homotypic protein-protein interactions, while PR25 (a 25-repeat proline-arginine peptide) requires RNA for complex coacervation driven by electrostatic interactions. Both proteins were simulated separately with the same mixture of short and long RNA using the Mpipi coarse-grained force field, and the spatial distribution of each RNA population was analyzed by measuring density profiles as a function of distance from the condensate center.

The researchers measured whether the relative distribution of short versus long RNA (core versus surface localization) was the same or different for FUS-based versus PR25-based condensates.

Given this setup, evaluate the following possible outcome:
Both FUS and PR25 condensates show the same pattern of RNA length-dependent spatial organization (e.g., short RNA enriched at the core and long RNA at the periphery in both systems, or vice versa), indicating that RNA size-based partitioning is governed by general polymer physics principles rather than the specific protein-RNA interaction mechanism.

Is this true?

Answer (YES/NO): YES